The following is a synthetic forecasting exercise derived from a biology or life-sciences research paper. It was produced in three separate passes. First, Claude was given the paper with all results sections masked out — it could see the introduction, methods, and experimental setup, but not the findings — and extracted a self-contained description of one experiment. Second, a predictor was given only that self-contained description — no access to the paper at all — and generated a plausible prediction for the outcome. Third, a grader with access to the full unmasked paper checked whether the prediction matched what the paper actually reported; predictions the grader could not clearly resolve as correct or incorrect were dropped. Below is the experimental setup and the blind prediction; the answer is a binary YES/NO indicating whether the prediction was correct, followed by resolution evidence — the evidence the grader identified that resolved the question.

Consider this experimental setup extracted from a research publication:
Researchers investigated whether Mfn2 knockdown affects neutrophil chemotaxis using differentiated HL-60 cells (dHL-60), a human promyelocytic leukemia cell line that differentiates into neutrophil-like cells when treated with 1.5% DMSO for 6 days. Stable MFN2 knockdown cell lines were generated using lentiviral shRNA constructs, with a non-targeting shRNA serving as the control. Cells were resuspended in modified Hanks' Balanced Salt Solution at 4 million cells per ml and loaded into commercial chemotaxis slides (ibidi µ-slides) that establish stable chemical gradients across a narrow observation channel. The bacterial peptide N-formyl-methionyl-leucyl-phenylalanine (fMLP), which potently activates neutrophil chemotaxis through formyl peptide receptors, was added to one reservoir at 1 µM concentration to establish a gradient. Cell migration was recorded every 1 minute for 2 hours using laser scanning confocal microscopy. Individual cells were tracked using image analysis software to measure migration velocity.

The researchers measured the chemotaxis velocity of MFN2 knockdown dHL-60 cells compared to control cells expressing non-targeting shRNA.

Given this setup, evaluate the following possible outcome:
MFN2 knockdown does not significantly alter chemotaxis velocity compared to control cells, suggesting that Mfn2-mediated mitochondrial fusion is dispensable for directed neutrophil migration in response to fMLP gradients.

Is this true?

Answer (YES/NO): NO